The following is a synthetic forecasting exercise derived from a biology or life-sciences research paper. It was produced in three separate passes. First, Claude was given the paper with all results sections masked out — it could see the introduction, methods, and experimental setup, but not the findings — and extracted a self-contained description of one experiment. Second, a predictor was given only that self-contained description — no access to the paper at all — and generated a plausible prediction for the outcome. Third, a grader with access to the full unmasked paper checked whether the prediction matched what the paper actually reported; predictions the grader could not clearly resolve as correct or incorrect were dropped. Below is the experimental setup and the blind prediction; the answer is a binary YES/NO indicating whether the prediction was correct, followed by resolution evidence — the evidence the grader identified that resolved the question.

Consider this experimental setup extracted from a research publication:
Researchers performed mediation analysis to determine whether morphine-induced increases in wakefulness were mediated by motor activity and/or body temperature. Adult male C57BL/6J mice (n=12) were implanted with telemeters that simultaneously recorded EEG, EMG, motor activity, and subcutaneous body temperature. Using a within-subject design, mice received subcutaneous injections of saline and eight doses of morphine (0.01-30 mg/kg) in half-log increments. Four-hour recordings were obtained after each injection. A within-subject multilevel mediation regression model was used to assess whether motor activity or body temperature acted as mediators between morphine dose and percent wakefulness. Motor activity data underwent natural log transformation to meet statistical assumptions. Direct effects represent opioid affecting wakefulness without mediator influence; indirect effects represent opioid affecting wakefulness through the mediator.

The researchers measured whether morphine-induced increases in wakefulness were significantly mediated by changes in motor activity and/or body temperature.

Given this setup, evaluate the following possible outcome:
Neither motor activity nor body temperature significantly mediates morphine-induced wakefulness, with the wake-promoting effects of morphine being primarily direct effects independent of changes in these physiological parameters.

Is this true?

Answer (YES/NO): NO